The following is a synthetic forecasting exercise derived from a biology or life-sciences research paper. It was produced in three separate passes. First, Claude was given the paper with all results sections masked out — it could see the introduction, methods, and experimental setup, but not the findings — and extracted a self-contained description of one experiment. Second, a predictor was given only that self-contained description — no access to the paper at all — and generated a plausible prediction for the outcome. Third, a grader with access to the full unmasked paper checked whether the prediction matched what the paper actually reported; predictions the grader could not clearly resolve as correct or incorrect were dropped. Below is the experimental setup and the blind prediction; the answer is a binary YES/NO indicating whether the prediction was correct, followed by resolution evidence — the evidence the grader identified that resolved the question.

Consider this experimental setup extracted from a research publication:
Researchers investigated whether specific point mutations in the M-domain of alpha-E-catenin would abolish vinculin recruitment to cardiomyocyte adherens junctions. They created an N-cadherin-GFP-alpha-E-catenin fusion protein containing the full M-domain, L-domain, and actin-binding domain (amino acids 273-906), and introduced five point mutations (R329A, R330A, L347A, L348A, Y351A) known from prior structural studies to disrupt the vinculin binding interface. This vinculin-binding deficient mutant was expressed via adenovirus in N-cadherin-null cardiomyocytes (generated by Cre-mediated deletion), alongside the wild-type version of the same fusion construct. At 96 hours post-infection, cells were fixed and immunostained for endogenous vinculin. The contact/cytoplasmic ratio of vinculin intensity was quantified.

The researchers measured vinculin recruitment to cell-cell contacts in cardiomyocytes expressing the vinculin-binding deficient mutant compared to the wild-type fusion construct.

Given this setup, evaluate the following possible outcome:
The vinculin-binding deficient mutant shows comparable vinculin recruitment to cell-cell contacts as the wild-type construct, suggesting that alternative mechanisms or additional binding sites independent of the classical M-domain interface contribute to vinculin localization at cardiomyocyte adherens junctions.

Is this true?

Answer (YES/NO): NO